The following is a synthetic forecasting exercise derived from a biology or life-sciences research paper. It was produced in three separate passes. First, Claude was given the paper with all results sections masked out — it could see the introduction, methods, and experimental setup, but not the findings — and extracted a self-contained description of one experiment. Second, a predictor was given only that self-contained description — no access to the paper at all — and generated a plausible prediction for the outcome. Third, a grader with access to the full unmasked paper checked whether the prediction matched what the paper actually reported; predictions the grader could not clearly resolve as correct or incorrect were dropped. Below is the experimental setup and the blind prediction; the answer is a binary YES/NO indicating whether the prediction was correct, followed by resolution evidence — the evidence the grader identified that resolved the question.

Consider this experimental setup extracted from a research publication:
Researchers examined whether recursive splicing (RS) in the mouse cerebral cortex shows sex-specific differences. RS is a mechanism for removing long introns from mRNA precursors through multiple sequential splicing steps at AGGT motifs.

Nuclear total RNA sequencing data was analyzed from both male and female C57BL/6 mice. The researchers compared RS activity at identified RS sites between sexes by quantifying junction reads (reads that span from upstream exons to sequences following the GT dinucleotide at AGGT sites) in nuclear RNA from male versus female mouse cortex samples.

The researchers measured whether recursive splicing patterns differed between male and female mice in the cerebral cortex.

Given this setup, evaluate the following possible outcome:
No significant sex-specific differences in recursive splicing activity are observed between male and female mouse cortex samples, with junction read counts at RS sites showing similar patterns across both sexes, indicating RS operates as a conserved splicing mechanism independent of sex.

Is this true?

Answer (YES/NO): YES